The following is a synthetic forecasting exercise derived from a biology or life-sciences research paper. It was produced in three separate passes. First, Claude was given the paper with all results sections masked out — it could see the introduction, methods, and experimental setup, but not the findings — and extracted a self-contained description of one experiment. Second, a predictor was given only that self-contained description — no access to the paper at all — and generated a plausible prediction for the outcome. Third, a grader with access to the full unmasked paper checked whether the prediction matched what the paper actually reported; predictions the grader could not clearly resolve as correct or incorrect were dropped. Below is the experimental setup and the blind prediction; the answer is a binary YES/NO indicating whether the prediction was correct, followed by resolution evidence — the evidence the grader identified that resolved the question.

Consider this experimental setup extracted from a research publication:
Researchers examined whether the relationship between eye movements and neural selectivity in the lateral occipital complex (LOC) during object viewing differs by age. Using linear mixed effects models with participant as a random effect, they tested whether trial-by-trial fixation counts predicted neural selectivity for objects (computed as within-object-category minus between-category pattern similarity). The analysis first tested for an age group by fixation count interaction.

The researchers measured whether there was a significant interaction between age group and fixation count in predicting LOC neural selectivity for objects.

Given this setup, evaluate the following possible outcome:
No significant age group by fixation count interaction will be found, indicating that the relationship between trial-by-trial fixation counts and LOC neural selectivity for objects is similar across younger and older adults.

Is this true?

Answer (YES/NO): YES